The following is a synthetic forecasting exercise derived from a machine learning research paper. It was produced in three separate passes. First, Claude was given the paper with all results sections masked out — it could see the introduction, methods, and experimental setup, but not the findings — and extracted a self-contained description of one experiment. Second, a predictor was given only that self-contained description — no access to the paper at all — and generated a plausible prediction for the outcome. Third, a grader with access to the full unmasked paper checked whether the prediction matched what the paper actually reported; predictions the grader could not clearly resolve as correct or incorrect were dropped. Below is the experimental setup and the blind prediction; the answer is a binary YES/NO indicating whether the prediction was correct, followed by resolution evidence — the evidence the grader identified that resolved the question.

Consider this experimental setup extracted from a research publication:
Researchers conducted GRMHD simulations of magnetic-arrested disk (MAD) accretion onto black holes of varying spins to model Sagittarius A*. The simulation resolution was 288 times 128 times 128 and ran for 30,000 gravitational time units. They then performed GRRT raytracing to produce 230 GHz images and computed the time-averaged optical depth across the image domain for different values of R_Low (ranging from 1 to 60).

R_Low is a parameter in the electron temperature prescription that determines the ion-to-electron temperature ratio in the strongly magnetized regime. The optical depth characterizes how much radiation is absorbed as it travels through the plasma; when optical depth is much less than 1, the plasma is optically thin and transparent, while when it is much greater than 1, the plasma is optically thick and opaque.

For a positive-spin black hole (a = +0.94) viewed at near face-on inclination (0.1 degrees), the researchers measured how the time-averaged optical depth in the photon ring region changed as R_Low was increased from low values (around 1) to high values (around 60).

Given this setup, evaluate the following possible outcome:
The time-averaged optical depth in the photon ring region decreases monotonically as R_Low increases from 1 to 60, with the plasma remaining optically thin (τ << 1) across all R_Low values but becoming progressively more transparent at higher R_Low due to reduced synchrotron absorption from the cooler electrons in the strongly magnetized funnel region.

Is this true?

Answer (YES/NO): NO